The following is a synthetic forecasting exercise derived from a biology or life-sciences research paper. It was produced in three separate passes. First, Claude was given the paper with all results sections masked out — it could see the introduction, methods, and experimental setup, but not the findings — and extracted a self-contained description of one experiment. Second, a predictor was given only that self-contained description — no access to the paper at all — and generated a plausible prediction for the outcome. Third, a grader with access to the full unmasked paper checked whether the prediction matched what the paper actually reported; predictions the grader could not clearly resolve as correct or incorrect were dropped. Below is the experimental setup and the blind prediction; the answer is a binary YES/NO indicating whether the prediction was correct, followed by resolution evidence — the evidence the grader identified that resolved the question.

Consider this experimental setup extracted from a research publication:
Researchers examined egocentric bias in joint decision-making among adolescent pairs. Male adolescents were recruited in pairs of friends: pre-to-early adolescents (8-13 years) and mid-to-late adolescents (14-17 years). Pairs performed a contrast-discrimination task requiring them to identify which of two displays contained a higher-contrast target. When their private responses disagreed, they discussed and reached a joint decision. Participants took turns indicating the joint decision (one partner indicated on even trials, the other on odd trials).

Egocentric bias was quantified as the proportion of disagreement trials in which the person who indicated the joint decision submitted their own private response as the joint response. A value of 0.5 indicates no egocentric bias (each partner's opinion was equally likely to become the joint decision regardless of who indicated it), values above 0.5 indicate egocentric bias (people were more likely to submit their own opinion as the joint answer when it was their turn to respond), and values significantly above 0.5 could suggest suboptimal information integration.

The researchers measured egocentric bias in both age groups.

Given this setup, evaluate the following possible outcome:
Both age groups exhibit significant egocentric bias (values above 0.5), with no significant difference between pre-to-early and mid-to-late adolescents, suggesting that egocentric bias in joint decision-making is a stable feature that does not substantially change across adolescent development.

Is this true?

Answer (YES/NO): NO